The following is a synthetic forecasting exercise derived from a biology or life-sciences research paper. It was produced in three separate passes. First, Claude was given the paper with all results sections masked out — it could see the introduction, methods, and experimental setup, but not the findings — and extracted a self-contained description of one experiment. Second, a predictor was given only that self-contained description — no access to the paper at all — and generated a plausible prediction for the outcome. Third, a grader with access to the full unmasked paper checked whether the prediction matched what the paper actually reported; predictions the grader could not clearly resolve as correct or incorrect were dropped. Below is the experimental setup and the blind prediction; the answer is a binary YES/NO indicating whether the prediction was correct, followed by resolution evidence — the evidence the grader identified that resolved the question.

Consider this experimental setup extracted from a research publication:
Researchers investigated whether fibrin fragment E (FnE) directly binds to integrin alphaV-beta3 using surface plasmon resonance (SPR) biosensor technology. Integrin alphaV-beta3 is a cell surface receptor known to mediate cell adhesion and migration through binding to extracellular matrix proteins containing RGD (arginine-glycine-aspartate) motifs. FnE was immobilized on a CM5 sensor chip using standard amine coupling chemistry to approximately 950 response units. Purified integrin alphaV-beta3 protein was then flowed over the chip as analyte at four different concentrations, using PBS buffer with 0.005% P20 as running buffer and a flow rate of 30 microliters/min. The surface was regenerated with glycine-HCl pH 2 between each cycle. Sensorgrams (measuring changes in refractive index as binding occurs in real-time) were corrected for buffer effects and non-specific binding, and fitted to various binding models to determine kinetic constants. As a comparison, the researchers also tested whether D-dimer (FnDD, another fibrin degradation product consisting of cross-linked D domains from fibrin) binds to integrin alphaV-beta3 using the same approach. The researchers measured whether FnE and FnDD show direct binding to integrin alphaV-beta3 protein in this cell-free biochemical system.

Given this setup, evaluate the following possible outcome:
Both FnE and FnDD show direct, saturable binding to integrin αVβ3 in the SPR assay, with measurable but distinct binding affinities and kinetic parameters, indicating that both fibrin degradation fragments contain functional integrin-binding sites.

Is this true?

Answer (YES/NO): NO